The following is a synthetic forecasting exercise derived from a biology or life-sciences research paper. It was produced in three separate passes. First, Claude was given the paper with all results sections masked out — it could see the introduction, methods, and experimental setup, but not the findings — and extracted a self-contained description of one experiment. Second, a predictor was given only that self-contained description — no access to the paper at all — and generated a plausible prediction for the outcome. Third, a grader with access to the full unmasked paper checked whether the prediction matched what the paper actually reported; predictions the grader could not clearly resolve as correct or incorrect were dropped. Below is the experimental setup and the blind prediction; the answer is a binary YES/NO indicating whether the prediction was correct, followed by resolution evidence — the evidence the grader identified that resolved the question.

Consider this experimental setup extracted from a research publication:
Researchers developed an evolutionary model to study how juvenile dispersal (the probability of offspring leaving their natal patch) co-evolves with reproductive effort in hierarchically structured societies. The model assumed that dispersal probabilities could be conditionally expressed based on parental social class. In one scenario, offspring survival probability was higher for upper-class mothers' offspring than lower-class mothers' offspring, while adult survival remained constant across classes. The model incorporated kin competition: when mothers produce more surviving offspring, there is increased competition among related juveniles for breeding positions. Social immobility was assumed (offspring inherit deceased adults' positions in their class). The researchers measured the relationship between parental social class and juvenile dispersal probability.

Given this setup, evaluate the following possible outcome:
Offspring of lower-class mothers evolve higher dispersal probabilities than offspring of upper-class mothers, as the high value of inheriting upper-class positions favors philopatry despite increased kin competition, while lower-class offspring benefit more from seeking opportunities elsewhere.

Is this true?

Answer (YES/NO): NO